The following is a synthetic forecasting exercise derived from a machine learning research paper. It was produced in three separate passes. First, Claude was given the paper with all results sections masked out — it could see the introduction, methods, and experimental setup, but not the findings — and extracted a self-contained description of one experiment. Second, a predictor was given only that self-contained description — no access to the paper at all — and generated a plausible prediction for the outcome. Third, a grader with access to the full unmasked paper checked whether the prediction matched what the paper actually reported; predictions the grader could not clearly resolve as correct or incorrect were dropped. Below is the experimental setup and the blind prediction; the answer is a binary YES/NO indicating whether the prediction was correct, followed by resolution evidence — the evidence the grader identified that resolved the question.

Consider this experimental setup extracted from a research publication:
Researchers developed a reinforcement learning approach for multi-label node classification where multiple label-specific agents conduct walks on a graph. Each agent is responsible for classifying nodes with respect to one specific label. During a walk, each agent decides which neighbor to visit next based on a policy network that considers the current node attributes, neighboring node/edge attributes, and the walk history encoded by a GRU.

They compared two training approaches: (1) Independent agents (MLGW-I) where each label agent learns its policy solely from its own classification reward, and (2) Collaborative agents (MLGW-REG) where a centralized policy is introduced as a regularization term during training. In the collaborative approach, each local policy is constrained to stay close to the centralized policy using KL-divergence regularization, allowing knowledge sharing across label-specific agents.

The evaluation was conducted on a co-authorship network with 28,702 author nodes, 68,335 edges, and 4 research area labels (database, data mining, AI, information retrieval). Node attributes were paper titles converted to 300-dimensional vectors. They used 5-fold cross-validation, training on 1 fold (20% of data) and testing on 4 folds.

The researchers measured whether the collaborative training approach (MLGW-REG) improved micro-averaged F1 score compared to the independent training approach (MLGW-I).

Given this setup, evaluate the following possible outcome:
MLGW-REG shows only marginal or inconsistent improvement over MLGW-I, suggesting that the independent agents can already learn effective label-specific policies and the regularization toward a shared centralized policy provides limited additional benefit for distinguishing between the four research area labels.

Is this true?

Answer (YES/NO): YES